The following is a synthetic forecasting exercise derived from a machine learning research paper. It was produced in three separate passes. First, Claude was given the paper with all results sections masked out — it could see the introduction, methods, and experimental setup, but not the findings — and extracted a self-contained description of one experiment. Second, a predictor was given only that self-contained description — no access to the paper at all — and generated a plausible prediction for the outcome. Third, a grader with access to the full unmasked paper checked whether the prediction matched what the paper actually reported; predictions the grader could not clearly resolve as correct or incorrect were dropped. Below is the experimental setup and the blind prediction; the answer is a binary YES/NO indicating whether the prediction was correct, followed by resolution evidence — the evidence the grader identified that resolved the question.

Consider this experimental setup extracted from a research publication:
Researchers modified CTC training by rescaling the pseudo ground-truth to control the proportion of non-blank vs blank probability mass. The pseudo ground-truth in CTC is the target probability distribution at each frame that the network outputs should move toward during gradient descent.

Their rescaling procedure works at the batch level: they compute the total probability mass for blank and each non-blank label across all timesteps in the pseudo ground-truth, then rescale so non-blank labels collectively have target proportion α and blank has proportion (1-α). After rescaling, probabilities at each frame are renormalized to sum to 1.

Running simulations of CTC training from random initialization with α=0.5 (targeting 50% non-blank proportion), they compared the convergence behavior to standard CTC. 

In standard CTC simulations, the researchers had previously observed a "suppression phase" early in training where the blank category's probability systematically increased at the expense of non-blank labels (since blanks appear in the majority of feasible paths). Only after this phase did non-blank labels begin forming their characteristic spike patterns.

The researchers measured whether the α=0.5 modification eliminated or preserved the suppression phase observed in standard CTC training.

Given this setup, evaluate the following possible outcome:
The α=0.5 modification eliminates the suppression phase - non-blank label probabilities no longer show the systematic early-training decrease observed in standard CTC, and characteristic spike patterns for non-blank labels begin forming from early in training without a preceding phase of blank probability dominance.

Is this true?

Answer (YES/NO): YES